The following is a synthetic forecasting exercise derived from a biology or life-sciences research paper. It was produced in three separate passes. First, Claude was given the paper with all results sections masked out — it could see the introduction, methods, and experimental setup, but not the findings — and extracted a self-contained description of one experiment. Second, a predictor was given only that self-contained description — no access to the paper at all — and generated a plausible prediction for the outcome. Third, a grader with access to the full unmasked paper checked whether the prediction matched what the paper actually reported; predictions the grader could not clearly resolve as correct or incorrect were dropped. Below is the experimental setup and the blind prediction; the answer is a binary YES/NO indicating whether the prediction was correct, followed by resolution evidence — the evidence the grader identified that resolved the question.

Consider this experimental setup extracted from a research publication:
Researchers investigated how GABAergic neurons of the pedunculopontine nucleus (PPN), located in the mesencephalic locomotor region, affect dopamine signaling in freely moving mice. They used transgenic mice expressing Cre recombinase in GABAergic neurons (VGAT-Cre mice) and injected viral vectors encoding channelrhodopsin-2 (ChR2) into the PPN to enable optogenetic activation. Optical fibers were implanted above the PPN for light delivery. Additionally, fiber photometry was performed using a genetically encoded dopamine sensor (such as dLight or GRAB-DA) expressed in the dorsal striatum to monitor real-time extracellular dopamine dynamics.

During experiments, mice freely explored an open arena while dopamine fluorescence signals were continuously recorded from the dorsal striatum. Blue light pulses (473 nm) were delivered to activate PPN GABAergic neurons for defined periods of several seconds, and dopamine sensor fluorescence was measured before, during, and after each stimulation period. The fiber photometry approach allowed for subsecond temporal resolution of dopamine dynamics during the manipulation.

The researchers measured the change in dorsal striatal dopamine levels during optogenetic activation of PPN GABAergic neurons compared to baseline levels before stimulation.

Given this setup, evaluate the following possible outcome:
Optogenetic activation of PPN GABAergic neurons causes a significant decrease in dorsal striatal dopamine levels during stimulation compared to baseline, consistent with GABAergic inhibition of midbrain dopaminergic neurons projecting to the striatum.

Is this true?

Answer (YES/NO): YES